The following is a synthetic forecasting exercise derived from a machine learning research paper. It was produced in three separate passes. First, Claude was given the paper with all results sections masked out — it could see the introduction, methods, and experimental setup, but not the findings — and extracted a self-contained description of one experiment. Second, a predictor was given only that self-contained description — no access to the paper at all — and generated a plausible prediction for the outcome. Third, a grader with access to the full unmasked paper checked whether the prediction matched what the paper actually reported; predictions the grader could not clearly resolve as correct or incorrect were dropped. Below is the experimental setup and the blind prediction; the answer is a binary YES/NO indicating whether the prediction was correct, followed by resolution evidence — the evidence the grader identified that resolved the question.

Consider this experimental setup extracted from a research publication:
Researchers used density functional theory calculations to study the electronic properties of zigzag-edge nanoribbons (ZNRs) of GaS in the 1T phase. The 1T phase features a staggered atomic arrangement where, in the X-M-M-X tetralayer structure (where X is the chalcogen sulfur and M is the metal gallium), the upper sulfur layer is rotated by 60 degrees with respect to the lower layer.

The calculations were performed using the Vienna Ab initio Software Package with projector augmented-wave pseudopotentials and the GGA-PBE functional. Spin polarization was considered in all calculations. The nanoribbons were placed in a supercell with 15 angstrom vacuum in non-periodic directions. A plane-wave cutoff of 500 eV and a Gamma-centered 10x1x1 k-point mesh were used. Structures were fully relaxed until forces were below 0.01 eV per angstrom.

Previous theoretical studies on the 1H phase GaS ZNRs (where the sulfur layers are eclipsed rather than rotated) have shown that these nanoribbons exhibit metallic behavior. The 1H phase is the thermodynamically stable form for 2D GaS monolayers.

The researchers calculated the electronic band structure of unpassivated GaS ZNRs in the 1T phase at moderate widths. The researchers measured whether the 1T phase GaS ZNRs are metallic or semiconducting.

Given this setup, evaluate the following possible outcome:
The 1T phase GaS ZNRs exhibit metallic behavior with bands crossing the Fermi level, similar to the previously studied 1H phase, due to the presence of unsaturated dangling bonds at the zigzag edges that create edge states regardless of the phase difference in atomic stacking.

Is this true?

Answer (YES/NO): NO